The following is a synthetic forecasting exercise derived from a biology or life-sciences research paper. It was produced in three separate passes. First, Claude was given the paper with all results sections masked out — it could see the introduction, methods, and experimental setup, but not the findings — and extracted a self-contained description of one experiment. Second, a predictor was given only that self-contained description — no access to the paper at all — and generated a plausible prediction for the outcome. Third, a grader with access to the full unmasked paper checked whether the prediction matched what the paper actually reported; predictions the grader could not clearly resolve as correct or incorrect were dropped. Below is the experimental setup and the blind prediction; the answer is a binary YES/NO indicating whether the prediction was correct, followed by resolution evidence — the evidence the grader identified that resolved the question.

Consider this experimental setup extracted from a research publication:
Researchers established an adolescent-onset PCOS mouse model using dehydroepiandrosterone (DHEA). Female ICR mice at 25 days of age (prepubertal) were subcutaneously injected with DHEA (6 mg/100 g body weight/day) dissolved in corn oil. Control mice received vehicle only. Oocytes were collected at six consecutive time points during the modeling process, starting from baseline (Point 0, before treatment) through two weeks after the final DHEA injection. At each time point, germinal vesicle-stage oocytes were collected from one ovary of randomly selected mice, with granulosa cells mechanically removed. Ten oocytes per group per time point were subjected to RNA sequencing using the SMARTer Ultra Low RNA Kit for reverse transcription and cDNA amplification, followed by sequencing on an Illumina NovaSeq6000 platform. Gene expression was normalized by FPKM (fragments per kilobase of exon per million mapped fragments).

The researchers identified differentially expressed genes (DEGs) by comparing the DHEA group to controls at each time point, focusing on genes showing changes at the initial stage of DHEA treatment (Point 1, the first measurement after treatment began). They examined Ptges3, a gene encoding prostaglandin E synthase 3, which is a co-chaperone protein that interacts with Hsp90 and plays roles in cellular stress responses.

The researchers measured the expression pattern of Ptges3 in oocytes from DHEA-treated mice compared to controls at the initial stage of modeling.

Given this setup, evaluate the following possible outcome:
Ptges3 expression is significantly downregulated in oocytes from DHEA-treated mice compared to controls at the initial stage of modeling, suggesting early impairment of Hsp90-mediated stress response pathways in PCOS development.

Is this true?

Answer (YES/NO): NO